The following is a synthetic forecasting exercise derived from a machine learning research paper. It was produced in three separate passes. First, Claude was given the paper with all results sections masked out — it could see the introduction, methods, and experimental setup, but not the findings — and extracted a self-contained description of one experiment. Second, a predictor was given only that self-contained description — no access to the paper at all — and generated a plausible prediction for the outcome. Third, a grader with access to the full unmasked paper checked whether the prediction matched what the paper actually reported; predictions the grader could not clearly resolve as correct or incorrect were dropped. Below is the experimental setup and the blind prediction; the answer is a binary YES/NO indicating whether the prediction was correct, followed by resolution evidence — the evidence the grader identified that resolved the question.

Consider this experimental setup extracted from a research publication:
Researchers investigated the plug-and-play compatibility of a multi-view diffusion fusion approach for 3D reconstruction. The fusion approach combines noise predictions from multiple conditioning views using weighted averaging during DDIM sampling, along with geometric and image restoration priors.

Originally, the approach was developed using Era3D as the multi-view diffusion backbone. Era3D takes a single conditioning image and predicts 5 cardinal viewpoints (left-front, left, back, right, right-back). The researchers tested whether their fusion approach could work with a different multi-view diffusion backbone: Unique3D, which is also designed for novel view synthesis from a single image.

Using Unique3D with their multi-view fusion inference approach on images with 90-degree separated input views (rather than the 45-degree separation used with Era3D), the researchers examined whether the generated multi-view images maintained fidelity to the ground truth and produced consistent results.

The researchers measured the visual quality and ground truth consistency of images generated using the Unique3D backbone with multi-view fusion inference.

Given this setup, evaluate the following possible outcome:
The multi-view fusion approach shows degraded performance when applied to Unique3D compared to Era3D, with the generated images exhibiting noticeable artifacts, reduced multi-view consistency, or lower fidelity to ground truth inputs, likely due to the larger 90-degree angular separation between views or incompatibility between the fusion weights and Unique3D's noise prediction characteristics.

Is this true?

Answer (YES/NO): NO